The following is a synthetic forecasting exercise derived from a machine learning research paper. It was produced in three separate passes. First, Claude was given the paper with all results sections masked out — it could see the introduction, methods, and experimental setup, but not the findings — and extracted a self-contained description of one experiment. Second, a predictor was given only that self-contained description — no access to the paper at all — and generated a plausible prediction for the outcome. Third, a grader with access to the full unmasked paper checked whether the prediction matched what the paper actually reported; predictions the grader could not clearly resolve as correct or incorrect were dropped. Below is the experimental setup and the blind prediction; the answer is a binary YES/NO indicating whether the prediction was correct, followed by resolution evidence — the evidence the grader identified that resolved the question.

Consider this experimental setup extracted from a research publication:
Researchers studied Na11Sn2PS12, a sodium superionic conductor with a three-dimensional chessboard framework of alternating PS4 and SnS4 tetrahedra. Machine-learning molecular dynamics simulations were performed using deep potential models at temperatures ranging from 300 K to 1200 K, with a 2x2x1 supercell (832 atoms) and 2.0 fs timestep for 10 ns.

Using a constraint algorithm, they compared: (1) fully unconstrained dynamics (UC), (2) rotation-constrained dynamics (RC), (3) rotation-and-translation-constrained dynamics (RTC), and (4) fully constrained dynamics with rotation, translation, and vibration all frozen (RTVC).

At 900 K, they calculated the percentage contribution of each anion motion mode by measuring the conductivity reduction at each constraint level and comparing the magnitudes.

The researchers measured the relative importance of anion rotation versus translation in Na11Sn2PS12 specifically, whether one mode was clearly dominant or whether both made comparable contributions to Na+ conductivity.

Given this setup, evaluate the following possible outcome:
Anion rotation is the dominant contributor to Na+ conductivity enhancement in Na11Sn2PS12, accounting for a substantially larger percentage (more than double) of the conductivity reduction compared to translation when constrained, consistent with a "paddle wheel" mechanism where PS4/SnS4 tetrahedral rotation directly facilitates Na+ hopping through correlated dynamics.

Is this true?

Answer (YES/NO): NO